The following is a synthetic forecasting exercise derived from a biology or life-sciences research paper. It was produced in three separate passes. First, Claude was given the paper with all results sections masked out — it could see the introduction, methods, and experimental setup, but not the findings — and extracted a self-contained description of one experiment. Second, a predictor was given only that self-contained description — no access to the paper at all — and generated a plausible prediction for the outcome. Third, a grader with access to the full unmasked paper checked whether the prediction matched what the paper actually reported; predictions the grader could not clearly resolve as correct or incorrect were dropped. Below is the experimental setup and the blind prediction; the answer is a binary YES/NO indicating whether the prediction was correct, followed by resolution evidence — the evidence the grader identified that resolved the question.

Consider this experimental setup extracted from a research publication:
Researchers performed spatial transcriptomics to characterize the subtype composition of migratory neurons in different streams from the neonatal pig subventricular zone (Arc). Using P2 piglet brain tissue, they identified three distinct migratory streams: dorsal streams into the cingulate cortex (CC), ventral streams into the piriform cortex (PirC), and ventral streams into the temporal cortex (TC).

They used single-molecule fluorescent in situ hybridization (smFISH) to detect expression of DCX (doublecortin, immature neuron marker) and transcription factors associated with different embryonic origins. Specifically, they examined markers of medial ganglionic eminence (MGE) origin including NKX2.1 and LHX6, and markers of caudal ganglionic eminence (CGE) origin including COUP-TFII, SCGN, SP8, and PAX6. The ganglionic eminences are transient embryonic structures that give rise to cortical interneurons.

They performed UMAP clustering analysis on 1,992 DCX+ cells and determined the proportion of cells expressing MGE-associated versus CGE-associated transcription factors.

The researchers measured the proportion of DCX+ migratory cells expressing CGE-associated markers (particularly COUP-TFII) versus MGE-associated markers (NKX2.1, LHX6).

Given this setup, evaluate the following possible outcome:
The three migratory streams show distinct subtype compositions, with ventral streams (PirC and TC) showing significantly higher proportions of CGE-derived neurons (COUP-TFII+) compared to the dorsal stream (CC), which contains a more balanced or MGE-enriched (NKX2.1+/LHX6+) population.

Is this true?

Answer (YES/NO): NO